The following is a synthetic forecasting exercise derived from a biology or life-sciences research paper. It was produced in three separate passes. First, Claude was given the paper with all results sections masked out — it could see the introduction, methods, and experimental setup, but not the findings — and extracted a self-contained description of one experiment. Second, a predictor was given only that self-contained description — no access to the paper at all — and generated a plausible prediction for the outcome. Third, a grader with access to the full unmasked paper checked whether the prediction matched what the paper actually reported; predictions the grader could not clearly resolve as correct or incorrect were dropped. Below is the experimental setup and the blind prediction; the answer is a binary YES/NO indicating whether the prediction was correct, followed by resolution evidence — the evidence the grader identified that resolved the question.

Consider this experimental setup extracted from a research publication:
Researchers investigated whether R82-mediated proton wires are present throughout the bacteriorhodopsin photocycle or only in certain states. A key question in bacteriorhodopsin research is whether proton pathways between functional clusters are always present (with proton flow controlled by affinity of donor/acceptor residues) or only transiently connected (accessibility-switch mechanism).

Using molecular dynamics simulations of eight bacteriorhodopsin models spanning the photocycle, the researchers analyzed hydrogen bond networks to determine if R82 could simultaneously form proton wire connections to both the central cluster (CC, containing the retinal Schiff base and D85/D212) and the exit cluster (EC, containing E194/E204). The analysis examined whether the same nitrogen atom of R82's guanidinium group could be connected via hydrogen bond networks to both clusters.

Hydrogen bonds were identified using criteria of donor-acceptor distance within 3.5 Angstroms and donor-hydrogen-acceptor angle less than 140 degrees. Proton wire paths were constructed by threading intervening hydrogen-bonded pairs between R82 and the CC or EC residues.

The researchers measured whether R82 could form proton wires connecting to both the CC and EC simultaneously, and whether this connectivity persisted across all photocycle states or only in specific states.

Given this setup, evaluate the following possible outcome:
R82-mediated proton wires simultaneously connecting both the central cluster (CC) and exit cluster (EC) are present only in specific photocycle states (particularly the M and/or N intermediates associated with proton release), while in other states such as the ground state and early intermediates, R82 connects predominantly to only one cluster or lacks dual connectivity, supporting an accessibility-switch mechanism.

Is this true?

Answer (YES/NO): NO